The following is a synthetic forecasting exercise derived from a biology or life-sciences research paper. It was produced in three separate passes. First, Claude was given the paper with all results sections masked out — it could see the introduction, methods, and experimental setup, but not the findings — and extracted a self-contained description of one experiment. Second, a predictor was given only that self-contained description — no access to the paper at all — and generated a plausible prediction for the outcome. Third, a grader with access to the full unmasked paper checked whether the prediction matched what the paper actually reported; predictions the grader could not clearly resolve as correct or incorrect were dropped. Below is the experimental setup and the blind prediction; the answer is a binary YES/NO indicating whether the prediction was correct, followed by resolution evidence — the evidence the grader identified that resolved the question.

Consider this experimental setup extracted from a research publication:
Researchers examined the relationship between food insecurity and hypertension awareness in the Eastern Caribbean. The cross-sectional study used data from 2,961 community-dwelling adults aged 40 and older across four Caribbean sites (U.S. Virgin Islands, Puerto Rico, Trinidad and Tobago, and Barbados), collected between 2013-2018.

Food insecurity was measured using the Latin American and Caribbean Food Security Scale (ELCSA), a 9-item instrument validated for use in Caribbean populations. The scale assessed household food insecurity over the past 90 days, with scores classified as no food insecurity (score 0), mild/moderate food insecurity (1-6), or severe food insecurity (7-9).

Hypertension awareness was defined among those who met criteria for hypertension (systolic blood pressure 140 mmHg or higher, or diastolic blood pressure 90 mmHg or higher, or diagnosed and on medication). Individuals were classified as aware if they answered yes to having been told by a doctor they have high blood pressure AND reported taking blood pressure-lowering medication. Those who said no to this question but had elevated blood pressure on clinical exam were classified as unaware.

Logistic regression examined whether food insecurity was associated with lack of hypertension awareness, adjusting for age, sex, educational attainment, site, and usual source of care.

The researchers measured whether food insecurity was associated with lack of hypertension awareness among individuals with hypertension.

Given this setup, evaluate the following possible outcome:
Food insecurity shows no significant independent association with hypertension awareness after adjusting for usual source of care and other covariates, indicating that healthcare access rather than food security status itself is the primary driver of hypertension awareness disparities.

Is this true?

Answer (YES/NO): NO